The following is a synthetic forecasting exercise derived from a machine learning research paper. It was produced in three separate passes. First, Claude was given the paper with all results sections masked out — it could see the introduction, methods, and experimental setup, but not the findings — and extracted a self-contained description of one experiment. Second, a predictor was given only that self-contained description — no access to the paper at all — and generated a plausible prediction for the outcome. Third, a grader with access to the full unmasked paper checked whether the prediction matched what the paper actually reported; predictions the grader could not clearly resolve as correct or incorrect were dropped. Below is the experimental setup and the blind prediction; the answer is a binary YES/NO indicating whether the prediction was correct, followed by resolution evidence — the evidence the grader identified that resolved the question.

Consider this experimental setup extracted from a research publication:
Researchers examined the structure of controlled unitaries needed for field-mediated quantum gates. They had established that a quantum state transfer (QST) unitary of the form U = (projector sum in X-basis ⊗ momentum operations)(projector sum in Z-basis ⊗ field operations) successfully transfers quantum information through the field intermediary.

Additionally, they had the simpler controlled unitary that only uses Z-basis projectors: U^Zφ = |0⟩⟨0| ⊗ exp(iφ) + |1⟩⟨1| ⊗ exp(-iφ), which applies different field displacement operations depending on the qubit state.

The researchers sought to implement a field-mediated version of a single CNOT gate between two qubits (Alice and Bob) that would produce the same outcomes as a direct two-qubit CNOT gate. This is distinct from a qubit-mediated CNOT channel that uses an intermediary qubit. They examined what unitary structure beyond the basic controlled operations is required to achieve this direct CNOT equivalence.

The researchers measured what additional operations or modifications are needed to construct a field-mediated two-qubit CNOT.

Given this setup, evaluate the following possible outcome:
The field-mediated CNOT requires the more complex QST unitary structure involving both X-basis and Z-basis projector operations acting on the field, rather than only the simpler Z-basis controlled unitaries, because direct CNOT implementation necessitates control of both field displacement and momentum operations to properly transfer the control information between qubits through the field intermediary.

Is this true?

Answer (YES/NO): YES